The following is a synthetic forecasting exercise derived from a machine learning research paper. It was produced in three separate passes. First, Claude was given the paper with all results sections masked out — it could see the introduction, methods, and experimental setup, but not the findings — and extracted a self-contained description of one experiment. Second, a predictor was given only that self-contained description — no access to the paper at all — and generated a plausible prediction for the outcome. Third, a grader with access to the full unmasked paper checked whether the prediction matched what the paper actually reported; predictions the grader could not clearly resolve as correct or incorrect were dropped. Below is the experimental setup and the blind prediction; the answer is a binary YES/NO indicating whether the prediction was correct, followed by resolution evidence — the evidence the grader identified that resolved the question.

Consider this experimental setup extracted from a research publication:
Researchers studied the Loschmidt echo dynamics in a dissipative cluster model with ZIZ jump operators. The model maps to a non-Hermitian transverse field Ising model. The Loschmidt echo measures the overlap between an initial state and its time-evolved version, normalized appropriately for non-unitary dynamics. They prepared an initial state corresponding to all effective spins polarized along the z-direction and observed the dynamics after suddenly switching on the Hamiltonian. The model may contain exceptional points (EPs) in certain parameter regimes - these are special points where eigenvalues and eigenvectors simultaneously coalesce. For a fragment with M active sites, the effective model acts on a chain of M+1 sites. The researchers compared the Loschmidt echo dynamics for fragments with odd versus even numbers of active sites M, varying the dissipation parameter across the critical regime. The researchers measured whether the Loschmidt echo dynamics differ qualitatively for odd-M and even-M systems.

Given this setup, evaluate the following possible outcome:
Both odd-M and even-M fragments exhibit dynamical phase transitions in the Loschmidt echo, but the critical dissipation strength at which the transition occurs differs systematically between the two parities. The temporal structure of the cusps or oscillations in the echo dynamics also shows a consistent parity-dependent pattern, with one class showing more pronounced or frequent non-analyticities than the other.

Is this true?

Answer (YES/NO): NO